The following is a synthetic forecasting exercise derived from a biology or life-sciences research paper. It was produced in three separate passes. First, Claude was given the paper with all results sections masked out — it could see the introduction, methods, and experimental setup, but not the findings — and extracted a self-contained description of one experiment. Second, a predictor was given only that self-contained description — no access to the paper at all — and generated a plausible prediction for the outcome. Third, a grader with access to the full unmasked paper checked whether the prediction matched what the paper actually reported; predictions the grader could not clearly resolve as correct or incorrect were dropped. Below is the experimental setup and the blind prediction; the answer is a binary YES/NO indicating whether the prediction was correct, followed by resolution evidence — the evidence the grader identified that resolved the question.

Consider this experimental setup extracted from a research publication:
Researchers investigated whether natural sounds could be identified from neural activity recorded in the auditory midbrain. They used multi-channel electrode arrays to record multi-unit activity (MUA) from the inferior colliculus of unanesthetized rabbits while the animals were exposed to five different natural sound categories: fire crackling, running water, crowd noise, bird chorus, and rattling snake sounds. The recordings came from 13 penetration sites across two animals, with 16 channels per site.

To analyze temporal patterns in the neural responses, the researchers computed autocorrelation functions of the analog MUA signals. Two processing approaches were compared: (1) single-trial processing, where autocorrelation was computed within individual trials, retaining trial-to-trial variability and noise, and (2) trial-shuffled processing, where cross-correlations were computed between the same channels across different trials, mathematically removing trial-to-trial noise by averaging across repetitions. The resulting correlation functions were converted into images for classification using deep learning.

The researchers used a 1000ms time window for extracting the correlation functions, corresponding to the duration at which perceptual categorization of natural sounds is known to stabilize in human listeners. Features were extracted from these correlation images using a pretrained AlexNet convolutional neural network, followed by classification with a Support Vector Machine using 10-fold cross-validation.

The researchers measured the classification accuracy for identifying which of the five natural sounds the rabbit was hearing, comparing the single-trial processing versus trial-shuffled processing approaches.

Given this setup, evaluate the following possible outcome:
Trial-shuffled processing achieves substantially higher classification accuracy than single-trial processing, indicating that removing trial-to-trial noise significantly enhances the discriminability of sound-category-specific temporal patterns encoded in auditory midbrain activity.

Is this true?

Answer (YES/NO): YES